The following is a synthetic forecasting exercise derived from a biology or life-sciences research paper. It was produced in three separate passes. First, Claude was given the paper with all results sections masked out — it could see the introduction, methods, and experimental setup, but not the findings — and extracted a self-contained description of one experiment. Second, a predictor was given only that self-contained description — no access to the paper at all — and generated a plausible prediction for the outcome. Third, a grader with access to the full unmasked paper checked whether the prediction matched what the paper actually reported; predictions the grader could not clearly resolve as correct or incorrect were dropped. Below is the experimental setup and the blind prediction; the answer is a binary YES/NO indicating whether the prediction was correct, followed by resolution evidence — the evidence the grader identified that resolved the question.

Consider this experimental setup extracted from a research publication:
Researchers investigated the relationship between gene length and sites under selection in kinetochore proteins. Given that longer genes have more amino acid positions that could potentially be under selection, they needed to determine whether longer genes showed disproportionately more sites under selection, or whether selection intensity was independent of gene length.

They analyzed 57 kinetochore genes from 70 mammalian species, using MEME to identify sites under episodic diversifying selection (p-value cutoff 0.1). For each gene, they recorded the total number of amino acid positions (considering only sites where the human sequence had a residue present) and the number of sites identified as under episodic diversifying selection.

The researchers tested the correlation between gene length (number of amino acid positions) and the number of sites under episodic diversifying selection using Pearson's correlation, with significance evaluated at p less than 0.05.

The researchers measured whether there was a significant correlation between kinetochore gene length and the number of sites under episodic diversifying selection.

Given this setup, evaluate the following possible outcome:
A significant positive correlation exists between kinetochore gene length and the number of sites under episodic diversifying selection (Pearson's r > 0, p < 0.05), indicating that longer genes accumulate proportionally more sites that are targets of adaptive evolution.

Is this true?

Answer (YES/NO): YES